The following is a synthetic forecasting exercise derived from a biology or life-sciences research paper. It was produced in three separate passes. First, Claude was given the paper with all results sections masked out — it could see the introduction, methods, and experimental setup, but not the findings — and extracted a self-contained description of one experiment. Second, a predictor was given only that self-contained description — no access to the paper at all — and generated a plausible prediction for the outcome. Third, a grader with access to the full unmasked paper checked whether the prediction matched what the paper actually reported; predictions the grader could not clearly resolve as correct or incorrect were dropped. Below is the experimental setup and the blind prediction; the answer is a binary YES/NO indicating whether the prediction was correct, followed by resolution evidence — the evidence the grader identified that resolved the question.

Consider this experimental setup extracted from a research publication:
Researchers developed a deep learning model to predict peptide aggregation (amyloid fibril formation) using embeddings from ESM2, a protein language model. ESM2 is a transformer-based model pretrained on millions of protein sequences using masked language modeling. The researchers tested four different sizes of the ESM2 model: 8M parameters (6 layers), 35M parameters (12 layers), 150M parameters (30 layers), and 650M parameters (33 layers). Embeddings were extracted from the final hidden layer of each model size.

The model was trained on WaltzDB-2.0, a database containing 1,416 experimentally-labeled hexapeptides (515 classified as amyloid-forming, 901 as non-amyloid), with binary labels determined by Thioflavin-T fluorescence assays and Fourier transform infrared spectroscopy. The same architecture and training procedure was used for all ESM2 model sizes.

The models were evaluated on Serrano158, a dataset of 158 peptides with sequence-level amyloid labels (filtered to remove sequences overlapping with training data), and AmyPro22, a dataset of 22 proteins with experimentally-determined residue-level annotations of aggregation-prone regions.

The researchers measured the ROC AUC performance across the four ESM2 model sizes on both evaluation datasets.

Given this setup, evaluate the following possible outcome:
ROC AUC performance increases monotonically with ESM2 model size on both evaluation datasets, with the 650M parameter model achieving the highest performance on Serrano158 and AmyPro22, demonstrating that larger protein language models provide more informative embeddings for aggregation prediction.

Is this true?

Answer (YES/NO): NO